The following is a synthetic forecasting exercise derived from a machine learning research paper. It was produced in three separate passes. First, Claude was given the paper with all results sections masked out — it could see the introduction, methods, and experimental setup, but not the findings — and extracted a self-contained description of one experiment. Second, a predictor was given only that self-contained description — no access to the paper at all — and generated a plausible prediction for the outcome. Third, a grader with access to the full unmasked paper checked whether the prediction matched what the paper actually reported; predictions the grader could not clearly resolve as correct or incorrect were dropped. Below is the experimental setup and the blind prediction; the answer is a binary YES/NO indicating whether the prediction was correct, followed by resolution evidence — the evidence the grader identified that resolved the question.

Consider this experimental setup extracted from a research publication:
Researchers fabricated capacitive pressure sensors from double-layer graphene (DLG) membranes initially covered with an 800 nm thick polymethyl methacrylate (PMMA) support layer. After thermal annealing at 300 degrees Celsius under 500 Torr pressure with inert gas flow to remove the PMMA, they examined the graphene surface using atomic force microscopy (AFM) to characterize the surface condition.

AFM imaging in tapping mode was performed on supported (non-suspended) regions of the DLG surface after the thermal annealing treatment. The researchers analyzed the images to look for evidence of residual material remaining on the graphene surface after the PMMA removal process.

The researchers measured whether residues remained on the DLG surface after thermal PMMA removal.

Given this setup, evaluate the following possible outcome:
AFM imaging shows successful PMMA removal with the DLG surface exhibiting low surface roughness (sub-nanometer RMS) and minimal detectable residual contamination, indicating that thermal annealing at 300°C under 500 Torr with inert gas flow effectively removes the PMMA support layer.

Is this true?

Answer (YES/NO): NO